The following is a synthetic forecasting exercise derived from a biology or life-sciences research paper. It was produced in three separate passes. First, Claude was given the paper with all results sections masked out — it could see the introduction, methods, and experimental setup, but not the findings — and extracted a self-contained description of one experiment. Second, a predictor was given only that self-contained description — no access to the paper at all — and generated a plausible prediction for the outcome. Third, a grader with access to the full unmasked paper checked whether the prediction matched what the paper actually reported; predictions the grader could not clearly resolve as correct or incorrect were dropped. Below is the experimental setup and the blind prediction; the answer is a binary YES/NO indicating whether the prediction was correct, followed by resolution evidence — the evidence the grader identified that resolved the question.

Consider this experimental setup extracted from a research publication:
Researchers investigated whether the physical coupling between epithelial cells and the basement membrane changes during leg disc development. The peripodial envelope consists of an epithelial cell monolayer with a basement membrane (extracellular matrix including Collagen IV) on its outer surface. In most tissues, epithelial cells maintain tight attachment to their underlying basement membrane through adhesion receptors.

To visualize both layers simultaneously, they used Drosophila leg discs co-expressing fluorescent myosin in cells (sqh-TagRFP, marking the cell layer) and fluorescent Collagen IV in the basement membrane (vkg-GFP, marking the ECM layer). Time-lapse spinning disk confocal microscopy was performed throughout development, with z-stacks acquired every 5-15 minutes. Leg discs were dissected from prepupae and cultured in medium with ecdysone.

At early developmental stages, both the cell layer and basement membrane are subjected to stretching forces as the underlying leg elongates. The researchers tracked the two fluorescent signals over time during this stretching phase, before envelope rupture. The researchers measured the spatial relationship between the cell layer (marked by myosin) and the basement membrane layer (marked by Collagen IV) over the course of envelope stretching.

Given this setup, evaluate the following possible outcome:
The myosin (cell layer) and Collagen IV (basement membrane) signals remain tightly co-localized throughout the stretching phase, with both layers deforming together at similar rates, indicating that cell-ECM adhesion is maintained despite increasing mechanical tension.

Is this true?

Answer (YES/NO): NO